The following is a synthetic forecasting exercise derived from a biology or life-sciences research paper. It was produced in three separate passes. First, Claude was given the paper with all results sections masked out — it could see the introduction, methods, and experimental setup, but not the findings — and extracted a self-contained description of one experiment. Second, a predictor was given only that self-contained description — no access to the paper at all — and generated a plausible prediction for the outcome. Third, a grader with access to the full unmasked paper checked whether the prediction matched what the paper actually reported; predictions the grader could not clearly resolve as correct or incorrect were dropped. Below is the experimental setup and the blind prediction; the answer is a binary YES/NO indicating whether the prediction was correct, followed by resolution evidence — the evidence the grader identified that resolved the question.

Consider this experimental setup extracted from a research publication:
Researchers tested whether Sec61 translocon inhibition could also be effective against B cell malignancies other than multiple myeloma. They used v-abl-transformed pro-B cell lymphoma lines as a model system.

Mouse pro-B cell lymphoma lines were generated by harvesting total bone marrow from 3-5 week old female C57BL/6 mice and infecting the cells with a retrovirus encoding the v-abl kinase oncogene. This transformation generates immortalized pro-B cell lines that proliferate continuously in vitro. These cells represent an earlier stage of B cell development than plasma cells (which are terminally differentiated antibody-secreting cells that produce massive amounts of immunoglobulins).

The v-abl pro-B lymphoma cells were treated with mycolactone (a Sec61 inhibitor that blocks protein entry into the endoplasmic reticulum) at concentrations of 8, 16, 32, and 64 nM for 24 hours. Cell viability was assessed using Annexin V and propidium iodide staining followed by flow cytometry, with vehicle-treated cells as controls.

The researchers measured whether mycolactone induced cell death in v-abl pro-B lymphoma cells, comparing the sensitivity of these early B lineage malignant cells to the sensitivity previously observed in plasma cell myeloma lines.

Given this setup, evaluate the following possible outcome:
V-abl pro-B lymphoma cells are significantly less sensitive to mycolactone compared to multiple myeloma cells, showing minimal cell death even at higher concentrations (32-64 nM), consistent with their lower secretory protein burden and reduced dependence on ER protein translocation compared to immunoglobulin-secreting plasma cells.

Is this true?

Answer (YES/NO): NO